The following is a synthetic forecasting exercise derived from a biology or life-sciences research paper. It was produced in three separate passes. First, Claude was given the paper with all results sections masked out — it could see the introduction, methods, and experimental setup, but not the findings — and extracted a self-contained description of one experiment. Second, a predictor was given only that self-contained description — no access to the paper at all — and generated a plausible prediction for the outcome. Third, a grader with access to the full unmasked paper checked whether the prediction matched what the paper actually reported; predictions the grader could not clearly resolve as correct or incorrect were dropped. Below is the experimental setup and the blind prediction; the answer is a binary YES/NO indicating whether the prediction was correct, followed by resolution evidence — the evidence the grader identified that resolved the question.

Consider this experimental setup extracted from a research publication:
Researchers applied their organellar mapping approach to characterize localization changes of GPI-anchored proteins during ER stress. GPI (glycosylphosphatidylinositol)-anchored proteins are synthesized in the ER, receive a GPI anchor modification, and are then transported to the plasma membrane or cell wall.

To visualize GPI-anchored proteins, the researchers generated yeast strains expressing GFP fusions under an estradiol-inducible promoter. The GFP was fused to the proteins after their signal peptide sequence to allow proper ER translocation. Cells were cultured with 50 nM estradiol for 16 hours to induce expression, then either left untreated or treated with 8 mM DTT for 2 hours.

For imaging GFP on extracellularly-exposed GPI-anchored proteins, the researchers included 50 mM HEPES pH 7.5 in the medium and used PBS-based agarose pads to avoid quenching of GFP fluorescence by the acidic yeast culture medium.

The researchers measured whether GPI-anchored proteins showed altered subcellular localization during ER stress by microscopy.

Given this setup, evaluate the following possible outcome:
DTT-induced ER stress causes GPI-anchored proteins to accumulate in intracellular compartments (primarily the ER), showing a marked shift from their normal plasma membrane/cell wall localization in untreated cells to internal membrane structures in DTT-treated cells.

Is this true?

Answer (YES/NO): YES